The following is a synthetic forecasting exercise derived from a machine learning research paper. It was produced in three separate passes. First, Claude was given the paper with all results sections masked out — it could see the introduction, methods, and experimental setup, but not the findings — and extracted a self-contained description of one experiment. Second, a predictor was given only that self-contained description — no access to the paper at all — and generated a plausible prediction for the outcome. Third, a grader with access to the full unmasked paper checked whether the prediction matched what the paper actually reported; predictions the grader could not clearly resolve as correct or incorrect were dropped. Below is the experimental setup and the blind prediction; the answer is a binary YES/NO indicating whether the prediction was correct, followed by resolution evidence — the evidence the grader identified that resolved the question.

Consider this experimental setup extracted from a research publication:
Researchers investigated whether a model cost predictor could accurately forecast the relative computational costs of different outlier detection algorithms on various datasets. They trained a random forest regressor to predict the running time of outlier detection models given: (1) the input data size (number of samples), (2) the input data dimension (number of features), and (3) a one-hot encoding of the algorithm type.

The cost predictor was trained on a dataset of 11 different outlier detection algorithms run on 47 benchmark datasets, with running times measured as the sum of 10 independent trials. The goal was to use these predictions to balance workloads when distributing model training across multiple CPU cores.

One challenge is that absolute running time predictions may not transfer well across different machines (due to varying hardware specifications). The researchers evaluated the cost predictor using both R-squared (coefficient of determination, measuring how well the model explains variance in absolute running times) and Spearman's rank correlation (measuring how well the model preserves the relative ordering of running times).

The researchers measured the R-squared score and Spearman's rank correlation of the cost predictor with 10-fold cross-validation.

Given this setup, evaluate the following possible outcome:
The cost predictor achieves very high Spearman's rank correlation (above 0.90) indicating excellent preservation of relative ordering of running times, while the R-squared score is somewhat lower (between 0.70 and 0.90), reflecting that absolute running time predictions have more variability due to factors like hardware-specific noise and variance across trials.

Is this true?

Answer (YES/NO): NO